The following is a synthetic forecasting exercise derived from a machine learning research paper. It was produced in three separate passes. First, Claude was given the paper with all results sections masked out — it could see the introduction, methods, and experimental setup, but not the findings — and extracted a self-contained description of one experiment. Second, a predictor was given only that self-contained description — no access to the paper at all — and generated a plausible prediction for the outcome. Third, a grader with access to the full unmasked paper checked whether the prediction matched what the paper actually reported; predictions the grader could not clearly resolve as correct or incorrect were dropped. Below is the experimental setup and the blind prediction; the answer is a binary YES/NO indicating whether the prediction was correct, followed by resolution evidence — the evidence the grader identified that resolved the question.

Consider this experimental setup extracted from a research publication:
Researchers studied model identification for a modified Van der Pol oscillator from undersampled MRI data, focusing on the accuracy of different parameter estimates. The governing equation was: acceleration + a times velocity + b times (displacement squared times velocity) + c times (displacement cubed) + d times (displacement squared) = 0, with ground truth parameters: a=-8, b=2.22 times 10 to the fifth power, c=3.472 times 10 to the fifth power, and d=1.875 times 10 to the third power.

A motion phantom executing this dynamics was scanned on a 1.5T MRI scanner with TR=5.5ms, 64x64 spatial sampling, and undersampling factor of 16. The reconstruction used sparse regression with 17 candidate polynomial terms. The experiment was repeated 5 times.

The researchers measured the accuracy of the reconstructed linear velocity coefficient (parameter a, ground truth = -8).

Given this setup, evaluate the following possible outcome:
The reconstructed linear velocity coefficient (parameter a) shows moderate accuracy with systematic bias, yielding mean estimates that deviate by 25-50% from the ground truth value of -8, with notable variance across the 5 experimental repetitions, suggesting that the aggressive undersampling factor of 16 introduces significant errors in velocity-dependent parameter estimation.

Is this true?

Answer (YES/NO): NO